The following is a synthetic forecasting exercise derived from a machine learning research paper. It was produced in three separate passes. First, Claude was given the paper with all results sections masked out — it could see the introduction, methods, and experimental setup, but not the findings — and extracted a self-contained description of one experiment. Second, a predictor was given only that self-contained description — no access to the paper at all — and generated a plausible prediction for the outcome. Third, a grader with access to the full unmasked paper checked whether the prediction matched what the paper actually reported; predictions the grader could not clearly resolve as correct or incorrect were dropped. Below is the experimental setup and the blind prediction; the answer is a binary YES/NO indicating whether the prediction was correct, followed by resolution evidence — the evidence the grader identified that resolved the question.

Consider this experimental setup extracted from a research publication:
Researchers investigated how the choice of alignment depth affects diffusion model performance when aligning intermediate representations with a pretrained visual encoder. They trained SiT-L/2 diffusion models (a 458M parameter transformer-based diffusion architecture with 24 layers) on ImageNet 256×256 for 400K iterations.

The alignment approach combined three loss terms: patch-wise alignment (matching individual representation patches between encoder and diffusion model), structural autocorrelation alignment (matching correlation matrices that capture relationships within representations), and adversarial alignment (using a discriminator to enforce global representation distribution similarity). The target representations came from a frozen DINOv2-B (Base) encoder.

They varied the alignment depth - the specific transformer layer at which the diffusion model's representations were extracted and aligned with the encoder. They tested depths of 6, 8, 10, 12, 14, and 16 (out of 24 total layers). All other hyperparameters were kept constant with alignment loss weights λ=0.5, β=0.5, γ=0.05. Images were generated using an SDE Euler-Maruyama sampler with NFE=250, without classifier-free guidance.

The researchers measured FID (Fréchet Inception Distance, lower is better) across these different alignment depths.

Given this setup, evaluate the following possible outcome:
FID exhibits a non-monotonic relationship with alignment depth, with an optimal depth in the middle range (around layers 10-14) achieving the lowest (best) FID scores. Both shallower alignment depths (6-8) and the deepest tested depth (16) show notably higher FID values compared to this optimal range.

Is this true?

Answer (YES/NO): NO